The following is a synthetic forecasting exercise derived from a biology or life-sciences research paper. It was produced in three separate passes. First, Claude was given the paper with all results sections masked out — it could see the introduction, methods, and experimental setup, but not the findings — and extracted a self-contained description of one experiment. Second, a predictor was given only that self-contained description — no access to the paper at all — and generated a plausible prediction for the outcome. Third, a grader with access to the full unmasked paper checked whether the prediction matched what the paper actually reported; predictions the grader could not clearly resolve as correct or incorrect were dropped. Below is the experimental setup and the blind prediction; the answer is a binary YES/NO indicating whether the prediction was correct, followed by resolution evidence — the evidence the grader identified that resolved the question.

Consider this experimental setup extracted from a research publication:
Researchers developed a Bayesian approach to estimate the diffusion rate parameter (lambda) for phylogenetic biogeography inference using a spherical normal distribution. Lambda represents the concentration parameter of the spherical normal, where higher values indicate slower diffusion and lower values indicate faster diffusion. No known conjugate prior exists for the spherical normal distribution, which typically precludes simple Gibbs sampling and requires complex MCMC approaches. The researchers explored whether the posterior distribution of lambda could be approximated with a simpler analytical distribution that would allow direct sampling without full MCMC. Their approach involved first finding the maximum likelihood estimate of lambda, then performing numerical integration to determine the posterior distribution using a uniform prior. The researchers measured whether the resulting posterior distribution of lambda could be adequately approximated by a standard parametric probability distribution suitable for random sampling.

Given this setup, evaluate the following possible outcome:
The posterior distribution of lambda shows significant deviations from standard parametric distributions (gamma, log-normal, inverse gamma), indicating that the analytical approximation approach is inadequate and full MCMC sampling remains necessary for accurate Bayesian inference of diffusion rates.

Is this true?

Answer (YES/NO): NO